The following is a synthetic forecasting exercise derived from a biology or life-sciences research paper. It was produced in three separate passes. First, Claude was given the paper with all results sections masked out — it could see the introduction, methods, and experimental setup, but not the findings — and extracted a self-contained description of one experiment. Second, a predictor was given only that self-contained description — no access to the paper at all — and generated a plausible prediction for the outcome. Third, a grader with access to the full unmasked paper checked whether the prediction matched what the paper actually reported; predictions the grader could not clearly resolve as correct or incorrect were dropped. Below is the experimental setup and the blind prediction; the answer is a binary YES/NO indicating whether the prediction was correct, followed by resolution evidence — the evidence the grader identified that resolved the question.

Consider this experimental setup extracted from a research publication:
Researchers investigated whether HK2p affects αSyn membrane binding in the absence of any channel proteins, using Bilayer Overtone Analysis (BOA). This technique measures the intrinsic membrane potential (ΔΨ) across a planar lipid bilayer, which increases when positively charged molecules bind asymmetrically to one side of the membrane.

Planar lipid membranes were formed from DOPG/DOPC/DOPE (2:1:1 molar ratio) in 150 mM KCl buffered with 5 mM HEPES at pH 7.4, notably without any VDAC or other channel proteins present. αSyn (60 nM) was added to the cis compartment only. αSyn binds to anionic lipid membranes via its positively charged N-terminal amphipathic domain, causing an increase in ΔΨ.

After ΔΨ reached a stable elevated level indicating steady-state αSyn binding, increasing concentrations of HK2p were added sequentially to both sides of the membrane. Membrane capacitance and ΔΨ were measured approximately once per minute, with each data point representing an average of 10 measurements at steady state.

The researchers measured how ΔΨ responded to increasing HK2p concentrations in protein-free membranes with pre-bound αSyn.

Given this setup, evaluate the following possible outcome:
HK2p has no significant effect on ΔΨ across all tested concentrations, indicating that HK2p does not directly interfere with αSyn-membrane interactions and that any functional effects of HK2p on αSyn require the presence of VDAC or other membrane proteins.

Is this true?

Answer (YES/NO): NO